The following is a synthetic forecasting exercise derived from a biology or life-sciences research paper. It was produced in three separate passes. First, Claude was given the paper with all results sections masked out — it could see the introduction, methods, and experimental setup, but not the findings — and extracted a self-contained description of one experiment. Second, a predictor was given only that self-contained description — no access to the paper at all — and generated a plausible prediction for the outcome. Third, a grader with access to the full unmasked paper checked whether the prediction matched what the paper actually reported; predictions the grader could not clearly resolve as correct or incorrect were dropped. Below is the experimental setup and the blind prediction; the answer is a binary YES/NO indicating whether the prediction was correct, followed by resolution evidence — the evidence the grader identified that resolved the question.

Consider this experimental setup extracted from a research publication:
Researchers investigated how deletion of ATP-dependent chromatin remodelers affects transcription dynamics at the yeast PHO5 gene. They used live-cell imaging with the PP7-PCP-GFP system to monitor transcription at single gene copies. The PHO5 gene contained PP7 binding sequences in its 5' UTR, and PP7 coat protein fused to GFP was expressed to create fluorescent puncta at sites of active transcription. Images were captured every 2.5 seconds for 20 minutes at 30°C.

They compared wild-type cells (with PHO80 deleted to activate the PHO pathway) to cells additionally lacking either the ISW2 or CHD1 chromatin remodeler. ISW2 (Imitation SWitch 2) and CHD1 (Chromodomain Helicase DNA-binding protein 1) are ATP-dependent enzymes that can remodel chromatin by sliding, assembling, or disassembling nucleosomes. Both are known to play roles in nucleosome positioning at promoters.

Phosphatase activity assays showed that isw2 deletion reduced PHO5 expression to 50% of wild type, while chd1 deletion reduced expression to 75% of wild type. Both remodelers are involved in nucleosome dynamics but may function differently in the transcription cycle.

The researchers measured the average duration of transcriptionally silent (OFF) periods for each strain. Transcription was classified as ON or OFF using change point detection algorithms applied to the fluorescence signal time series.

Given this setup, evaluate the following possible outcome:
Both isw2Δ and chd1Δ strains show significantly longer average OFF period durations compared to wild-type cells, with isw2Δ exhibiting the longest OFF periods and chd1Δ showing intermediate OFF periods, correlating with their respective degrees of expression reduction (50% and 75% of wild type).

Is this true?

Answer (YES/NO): NO